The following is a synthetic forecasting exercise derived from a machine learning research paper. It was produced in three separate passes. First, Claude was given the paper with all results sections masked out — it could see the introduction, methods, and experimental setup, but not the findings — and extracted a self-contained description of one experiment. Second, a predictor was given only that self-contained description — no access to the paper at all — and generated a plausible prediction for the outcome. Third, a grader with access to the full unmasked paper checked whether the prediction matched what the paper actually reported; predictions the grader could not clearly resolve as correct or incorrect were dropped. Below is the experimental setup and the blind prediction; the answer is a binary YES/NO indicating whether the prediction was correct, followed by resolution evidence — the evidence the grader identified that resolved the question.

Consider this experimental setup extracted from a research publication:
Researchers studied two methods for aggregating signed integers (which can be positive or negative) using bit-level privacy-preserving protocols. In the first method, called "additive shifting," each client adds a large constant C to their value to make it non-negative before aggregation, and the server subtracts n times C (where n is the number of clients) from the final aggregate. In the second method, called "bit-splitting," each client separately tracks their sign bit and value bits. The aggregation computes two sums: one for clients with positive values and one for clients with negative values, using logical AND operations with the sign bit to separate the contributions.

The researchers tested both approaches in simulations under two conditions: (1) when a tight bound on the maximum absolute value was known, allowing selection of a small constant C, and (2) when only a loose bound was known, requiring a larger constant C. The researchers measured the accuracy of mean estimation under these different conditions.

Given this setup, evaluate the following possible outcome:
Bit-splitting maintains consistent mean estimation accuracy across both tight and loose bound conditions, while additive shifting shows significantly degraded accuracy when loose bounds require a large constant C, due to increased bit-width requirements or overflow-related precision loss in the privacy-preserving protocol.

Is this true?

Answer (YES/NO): NO